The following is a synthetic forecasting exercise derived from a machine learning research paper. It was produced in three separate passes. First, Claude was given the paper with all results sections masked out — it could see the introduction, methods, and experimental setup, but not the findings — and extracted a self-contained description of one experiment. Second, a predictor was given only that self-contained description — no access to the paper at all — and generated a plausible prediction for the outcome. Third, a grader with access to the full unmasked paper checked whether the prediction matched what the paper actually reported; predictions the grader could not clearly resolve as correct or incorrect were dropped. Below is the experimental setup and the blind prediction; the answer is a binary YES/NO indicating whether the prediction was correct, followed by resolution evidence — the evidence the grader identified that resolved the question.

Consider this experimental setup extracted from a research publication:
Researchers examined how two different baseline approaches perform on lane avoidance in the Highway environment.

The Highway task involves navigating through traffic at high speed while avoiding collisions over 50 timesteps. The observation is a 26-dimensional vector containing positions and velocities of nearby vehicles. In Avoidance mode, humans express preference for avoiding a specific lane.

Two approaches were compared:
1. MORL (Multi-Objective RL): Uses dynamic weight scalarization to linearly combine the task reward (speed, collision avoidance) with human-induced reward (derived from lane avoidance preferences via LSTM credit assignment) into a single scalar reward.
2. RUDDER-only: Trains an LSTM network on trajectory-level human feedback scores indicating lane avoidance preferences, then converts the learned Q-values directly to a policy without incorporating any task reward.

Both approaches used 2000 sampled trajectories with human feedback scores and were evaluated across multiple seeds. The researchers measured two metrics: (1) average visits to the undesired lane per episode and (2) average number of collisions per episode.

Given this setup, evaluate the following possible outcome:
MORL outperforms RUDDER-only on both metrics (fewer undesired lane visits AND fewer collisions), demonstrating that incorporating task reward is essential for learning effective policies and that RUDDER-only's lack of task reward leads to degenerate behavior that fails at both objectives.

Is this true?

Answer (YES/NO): NO